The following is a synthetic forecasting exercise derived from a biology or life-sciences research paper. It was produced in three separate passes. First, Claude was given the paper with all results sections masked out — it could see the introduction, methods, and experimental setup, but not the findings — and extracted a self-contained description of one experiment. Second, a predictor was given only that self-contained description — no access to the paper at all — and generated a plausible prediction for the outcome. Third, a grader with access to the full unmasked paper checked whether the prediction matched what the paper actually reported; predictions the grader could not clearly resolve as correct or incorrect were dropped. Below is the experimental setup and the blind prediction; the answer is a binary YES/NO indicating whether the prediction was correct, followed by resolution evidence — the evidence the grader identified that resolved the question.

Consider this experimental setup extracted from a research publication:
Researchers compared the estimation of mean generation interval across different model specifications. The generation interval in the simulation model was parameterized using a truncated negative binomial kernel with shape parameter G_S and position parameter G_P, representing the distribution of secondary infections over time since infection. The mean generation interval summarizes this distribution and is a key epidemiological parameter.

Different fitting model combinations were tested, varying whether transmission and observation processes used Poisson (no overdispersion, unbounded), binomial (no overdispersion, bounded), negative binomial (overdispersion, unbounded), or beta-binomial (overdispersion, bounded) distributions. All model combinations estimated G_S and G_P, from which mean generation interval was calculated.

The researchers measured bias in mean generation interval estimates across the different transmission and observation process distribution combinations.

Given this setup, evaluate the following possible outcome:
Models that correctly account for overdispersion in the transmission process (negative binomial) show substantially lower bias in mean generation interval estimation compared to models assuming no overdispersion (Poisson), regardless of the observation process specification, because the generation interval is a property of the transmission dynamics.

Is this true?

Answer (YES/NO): NO